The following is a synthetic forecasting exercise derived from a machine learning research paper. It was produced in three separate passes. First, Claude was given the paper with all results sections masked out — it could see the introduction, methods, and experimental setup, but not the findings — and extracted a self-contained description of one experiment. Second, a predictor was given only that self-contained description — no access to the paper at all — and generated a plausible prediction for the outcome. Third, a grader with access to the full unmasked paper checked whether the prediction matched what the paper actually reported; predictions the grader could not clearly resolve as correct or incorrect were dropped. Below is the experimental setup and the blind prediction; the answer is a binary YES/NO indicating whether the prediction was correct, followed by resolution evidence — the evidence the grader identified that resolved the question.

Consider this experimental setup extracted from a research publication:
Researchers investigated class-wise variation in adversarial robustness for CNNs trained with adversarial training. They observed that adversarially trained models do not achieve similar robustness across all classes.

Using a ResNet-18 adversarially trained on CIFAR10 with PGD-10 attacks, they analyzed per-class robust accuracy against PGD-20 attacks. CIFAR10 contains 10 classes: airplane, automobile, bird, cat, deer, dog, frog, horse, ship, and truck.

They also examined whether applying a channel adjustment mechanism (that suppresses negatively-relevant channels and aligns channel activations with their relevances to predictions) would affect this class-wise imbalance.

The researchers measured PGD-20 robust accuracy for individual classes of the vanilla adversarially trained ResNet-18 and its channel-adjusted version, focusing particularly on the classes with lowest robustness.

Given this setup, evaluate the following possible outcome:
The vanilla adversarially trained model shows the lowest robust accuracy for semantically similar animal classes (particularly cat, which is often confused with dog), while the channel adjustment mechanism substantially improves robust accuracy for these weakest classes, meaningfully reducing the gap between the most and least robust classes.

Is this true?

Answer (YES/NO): NO